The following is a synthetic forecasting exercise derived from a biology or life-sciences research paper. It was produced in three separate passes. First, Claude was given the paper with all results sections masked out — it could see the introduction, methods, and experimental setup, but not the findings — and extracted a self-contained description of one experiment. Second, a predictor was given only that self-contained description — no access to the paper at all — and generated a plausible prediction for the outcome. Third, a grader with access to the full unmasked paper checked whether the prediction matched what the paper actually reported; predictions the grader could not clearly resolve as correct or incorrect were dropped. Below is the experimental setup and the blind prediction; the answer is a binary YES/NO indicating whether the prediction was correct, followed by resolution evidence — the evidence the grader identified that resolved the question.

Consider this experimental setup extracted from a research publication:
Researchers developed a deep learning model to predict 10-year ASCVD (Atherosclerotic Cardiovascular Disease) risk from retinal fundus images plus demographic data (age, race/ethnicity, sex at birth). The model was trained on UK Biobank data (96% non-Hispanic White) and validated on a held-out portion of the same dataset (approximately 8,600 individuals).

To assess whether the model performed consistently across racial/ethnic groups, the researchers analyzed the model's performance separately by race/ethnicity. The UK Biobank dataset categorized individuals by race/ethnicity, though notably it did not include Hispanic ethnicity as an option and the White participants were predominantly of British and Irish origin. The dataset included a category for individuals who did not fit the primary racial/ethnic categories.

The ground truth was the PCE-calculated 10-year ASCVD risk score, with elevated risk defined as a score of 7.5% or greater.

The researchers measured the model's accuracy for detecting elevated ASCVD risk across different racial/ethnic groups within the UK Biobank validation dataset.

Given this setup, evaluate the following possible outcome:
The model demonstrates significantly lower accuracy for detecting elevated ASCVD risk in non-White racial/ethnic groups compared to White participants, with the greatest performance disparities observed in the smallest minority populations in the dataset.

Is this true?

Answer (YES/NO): NO